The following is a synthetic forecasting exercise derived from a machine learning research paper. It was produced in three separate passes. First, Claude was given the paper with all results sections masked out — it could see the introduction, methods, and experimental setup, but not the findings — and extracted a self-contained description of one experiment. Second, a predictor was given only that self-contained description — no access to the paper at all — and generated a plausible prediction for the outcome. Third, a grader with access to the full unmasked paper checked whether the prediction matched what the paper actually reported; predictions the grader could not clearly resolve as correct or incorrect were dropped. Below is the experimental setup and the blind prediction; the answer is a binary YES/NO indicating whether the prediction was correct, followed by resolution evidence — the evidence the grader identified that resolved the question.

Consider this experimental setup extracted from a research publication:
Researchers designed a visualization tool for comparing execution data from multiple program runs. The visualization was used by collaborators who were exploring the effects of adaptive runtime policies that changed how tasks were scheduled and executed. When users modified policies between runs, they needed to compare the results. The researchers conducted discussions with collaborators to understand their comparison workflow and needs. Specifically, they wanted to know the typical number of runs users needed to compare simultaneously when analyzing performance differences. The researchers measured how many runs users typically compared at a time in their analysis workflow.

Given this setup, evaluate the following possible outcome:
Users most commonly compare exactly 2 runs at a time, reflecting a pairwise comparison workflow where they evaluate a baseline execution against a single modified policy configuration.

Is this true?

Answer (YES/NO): YES